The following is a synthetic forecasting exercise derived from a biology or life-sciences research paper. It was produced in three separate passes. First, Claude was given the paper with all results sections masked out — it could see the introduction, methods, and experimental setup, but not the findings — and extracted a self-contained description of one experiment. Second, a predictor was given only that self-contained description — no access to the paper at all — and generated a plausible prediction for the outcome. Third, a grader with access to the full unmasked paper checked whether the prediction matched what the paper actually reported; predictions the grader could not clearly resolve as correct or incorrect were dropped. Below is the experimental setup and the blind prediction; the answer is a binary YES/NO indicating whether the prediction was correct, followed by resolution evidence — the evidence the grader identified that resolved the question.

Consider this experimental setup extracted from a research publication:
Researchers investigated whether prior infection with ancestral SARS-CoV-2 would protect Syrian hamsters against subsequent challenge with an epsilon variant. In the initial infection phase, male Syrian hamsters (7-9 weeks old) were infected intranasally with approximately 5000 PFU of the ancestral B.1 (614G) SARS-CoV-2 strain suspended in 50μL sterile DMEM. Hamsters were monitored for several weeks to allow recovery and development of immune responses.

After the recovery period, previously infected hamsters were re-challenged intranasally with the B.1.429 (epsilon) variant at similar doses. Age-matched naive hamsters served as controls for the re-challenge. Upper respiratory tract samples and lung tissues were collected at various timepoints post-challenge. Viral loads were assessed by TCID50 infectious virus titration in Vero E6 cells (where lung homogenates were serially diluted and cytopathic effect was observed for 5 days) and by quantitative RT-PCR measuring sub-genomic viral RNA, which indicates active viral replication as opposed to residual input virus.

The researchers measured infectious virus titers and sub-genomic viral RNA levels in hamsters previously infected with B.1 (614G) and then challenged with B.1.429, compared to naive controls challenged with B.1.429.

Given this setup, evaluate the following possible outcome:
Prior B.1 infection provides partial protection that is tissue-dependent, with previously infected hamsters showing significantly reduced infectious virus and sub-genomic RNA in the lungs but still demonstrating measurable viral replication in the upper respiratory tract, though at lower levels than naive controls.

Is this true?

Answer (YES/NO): NO